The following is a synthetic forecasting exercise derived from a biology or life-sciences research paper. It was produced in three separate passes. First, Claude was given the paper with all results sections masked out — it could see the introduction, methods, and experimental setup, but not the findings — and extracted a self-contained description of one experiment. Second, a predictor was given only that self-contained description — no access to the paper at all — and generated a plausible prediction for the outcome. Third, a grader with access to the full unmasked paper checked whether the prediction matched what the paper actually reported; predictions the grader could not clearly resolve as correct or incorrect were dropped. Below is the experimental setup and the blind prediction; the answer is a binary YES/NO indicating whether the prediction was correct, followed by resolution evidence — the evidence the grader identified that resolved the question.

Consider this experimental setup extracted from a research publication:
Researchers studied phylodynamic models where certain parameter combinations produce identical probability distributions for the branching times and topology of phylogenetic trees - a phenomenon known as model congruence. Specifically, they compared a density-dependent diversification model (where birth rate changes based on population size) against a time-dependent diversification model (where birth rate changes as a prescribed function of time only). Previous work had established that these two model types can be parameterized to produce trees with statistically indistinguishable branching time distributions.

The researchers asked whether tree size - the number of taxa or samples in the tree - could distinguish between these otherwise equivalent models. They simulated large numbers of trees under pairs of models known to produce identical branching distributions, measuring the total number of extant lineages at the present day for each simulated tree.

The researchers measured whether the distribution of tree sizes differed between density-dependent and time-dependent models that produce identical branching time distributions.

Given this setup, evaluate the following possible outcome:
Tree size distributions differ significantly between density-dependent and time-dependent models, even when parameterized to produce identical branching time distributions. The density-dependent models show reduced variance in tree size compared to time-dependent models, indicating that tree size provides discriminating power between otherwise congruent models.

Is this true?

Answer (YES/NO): YES